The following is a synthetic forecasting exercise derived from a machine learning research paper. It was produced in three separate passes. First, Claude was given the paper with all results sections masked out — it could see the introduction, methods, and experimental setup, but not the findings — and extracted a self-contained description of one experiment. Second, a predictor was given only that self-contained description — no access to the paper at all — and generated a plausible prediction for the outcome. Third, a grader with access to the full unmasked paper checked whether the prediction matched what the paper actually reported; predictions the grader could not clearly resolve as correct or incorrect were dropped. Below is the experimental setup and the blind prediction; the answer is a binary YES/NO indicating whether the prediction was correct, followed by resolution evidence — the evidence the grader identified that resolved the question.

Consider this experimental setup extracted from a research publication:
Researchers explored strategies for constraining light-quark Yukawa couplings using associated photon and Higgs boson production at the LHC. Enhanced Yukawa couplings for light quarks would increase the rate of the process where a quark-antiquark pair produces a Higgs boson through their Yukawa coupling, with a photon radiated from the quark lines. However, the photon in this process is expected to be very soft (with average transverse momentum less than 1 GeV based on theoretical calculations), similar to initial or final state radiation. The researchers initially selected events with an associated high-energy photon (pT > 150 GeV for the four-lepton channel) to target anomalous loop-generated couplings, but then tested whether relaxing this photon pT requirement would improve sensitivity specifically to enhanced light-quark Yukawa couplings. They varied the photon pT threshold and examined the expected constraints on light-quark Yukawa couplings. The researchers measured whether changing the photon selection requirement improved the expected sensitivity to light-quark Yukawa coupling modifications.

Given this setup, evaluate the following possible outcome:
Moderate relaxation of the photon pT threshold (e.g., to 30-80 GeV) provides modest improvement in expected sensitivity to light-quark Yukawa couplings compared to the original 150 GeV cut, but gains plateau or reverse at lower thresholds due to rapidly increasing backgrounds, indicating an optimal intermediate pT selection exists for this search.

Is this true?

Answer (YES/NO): NO